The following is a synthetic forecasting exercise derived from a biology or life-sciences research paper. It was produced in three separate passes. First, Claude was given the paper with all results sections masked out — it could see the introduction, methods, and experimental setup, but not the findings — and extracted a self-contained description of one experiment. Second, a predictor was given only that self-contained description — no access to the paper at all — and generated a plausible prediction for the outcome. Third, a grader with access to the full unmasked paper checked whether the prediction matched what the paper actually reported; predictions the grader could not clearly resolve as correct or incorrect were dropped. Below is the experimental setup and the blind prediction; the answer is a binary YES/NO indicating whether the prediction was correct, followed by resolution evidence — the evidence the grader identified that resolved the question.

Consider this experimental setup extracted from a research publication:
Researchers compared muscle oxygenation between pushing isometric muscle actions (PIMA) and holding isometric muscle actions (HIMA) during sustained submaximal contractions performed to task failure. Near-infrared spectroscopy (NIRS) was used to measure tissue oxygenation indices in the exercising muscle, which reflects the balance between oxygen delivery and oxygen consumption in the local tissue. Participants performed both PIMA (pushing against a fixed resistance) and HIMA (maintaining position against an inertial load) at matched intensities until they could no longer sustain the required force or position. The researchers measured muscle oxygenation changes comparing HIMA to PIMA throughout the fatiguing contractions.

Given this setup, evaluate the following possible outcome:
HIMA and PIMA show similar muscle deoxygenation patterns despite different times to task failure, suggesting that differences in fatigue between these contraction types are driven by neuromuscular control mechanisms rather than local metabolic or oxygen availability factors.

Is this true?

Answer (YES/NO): YES